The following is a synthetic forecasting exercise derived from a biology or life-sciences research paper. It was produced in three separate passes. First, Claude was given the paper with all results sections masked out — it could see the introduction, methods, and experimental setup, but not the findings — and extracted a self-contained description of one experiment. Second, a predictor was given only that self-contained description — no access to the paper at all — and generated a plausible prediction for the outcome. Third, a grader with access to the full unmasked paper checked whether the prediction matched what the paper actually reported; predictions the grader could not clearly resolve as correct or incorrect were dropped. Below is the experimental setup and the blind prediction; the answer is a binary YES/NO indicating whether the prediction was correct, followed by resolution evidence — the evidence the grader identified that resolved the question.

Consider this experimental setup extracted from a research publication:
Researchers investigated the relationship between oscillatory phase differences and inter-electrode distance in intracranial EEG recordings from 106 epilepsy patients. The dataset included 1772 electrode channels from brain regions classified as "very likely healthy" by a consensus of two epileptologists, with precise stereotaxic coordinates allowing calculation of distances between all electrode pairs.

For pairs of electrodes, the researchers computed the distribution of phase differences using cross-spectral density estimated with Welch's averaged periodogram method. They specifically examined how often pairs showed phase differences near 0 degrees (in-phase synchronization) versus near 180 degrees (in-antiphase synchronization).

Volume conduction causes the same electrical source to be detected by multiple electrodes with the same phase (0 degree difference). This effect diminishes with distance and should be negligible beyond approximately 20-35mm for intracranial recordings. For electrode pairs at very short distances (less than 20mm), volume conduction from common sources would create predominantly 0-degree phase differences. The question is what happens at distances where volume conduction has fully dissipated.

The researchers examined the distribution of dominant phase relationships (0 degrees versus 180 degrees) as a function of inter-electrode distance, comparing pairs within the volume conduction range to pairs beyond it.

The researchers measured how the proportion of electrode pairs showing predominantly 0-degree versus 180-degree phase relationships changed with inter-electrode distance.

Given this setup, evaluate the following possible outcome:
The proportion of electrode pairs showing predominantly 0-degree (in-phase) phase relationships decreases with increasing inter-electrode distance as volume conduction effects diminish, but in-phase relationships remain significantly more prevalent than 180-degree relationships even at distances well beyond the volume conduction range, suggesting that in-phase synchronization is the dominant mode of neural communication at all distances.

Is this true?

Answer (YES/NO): NO